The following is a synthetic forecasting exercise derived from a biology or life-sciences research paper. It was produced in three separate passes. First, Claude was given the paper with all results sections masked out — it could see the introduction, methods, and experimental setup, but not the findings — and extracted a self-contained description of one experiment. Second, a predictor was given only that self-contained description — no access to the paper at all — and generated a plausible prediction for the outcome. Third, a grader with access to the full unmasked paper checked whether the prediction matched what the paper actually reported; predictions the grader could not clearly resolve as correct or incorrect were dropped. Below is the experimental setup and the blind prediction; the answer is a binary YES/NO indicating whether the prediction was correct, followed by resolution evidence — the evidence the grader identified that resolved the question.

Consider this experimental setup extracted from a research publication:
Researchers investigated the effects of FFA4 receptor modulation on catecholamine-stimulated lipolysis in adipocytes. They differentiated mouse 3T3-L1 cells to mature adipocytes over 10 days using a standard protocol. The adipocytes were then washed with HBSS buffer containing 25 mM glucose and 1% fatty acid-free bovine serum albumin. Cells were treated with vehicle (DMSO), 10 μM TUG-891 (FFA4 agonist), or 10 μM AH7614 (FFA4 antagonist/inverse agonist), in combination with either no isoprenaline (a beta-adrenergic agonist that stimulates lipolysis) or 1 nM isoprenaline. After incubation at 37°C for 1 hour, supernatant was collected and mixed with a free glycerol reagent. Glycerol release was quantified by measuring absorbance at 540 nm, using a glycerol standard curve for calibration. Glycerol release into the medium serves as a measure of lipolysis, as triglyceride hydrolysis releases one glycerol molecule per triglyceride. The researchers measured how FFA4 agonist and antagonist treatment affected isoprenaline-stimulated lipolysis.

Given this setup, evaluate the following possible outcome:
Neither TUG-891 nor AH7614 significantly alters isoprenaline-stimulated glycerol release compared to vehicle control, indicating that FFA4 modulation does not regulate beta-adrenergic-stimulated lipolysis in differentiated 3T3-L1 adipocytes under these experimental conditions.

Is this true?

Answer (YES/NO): NO